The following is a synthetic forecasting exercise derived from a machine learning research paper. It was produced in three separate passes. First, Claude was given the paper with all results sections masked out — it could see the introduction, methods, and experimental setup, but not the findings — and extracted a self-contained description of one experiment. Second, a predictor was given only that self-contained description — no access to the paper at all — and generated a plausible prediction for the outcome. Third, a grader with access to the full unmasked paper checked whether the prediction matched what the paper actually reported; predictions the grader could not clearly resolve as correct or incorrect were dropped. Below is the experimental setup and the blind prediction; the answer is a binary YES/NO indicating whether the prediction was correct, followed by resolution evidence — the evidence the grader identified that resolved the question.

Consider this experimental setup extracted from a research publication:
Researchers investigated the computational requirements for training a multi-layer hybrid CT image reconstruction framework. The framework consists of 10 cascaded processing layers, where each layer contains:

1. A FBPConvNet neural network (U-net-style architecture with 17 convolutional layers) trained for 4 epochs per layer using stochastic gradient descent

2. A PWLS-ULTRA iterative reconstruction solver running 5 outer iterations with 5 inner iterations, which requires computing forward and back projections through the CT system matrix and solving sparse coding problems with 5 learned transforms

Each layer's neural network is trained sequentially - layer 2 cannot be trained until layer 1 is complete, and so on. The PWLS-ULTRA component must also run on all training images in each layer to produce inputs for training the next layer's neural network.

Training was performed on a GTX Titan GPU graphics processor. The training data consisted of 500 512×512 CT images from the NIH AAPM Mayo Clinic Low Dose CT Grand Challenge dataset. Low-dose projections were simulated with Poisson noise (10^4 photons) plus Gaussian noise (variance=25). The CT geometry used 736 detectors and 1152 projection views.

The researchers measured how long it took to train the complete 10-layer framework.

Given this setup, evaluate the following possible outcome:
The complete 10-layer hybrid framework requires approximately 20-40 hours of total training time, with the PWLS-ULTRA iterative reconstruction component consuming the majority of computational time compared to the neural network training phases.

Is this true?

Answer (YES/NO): NO